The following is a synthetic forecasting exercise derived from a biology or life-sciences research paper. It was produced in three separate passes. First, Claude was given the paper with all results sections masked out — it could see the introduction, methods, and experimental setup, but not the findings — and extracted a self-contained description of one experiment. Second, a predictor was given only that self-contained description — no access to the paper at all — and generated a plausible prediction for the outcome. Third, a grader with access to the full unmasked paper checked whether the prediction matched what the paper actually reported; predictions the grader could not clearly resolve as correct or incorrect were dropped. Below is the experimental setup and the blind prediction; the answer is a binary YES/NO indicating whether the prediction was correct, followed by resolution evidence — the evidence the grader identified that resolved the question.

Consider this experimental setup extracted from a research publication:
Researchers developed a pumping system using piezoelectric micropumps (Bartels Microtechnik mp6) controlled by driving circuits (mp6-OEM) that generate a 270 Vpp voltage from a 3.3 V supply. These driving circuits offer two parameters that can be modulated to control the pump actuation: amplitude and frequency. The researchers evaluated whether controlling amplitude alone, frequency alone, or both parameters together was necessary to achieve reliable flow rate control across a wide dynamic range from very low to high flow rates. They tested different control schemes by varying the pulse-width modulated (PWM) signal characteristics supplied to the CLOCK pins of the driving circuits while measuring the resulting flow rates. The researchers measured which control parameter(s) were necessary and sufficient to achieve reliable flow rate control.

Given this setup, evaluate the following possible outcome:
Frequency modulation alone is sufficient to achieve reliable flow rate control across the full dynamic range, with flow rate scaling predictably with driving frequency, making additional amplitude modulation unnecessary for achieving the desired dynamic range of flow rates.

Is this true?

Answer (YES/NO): YES